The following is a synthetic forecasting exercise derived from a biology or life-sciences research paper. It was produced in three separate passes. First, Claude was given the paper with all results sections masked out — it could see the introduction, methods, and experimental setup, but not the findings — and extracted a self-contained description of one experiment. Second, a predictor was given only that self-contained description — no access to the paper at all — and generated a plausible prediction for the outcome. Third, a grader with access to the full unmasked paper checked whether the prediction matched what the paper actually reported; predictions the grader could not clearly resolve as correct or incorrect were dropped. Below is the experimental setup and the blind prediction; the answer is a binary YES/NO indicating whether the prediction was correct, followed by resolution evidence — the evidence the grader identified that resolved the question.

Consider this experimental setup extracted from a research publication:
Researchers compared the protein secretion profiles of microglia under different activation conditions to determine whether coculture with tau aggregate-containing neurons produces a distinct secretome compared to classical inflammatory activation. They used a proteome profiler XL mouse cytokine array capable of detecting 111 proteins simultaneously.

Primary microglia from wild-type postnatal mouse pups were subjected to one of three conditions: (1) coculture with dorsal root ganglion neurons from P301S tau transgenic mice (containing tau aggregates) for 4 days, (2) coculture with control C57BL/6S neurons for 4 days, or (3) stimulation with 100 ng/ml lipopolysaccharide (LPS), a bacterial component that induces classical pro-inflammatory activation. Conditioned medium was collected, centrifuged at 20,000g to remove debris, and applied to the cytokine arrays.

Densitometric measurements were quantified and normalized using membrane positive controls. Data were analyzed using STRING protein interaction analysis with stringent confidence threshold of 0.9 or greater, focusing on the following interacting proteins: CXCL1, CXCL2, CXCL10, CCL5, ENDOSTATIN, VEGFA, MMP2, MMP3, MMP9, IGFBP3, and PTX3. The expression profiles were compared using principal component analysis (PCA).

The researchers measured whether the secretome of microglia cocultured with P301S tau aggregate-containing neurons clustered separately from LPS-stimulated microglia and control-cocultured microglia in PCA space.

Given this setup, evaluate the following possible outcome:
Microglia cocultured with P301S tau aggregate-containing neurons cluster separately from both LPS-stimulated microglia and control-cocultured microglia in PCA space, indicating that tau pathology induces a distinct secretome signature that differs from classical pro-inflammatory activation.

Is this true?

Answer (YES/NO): YES